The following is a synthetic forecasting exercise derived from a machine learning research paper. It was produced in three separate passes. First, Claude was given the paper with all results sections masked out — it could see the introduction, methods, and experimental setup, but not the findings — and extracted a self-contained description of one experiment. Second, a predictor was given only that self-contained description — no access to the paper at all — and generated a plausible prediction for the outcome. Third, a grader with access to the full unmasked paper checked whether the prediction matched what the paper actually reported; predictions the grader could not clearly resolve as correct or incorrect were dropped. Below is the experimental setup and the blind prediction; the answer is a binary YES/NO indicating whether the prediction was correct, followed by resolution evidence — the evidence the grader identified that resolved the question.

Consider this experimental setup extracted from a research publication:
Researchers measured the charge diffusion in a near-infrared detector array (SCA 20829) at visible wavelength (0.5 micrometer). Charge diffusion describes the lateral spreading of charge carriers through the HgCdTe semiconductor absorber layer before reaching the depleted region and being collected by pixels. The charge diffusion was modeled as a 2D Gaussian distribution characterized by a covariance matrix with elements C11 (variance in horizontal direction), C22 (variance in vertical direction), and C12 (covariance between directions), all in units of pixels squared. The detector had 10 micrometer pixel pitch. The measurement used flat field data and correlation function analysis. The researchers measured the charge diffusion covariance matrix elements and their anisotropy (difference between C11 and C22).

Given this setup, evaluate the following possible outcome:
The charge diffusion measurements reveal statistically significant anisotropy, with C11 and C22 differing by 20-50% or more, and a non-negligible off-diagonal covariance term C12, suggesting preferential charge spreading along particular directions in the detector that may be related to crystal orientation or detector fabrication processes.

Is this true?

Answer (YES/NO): NO